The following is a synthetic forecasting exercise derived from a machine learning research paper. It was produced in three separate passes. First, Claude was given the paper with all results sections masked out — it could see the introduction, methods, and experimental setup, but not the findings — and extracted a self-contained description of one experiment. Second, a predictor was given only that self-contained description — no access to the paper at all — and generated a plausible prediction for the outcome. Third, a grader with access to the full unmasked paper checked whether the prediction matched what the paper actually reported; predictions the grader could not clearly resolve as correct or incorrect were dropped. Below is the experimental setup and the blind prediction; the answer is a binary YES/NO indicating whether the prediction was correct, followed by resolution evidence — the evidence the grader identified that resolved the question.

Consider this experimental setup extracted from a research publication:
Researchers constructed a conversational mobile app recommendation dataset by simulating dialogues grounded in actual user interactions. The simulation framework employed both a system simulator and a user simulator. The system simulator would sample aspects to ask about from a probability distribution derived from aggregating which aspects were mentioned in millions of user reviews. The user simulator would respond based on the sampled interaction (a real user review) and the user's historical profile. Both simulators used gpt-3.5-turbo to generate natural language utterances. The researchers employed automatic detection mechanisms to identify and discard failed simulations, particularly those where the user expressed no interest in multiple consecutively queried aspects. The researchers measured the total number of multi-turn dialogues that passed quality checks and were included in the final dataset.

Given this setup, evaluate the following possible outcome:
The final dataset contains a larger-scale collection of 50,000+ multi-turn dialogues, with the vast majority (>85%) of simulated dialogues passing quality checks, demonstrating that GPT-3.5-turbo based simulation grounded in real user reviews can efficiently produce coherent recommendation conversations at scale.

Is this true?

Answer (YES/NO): NO